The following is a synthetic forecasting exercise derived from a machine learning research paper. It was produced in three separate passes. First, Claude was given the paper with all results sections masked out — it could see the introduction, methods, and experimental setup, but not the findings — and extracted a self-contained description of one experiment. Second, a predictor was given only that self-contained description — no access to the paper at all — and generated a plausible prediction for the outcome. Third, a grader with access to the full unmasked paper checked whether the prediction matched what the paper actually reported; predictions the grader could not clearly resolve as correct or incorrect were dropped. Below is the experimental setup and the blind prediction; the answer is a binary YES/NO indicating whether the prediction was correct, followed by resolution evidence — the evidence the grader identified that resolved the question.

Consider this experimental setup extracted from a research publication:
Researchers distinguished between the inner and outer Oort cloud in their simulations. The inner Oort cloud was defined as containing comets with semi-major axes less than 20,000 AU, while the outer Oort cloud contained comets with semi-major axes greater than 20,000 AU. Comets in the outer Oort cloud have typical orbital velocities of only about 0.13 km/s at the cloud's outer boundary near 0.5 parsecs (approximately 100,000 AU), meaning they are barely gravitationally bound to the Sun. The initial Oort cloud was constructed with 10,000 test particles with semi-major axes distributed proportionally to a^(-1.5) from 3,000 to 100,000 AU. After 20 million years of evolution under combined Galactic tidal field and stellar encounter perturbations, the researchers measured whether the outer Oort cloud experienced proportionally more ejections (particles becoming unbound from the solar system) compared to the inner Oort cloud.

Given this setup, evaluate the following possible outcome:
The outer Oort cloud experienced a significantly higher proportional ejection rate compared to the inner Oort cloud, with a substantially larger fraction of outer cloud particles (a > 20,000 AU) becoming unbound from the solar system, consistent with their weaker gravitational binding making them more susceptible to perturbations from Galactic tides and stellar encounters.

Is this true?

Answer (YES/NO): YES